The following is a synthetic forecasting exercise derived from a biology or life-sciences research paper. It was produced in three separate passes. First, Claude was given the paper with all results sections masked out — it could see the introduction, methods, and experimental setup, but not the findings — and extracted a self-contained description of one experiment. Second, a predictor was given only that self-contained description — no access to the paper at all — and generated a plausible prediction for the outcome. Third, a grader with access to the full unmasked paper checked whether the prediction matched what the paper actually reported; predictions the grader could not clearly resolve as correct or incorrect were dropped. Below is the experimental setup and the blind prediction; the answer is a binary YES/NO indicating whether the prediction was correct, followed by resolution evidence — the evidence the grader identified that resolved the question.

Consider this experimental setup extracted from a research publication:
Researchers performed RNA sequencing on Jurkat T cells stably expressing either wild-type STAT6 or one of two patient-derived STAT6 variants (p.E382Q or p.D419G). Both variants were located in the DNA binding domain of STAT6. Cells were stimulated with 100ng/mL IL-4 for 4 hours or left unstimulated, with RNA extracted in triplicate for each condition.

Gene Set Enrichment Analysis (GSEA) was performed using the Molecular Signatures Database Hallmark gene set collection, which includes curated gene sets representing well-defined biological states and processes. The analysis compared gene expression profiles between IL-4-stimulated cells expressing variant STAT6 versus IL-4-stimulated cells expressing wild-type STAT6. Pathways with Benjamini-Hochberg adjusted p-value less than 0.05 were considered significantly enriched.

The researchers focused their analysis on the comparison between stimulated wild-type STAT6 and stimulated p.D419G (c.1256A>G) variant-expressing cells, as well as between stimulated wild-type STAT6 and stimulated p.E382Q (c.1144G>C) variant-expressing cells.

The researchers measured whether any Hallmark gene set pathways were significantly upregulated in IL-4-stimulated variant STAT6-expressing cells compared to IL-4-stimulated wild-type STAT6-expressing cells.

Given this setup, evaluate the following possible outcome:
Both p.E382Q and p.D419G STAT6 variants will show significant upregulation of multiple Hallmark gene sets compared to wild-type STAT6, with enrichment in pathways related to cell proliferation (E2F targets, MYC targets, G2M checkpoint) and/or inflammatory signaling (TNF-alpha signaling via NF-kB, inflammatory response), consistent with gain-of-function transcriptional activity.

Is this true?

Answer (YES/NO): NO